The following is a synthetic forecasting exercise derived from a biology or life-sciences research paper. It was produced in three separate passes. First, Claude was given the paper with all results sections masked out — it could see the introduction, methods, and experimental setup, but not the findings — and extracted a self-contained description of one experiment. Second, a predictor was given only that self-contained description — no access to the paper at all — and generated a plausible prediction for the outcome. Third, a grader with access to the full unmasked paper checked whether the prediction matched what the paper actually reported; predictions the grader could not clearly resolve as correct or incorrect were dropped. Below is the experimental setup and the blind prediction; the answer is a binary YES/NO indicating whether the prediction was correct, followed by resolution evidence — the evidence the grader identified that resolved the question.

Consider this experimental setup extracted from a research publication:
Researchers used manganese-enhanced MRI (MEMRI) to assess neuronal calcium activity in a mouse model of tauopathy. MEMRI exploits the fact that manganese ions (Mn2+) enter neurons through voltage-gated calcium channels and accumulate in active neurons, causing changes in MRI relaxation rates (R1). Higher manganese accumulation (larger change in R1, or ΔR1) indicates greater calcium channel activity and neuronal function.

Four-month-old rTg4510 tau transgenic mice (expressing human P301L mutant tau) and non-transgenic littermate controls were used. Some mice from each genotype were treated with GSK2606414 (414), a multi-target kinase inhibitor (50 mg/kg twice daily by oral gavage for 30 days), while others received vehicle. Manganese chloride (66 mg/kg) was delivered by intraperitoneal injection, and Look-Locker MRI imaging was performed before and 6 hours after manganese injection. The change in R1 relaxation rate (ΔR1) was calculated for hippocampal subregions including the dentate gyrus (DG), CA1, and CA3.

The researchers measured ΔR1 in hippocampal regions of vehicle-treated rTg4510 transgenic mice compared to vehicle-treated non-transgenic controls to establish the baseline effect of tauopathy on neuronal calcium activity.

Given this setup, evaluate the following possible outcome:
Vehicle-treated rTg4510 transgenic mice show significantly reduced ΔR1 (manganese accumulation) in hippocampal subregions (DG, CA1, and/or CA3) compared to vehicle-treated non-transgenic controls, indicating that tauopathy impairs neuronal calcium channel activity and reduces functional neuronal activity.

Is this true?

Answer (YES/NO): YES